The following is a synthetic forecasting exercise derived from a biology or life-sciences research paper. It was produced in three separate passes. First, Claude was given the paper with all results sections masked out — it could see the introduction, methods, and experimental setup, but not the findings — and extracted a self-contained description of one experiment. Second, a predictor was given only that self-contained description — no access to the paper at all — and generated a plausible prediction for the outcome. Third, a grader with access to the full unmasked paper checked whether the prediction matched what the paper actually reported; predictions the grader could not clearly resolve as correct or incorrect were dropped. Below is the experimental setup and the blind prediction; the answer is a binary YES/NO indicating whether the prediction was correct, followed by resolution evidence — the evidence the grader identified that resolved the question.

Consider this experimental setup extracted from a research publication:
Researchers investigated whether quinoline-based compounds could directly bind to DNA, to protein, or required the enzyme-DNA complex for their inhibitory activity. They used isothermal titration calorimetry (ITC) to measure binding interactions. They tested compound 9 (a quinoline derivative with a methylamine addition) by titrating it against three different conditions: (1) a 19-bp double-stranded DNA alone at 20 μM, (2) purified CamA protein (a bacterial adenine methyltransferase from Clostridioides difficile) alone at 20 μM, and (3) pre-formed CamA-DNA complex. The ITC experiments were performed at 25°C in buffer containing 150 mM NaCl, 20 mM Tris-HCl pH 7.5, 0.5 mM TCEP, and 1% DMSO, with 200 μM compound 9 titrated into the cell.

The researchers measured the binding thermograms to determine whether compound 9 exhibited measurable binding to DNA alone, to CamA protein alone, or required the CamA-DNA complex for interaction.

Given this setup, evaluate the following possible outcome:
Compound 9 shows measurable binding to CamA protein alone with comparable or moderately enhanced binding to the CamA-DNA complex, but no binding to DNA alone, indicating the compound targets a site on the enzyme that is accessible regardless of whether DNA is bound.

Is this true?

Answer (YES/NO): NO